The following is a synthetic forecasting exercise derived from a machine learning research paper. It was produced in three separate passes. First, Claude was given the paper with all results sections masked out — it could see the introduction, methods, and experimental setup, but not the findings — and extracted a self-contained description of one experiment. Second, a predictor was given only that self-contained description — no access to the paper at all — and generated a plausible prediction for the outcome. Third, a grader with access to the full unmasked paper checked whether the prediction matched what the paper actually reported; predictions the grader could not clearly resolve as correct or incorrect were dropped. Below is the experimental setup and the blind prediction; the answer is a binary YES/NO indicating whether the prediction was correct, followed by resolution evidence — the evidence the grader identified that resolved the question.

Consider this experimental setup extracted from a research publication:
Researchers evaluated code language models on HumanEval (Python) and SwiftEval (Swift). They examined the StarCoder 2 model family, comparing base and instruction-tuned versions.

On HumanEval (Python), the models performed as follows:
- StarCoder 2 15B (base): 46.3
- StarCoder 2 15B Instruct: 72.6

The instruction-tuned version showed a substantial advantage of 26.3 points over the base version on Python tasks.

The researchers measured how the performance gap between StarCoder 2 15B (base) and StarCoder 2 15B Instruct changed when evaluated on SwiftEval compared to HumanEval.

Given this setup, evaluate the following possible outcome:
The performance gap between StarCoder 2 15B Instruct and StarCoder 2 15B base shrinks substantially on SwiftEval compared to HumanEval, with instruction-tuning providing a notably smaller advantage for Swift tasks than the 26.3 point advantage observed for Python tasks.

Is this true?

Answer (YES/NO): YES